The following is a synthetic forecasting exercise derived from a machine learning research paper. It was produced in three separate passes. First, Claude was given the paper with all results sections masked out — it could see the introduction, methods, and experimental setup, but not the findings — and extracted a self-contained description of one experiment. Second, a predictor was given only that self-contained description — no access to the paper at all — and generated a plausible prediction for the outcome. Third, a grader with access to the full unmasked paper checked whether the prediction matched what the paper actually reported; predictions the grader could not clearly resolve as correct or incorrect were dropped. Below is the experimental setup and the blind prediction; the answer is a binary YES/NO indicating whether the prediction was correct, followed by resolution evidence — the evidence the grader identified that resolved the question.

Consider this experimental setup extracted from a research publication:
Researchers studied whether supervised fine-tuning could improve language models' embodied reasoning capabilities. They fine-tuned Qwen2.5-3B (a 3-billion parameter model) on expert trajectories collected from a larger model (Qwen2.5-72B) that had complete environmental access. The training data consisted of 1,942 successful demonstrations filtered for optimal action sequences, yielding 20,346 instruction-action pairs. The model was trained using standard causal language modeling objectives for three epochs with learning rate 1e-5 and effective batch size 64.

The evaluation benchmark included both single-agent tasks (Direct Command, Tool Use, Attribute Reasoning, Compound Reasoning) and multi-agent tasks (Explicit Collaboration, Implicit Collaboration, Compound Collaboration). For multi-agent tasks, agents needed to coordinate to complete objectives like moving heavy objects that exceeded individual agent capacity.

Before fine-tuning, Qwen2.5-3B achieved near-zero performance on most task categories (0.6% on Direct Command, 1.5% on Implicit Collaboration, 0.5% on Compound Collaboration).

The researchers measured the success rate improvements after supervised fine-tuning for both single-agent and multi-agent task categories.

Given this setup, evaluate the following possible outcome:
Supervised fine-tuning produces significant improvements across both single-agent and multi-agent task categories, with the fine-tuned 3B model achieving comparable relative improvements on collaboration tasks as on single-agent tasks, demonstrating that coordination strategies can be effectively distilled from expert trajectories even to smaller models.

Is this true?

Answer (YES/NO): NO